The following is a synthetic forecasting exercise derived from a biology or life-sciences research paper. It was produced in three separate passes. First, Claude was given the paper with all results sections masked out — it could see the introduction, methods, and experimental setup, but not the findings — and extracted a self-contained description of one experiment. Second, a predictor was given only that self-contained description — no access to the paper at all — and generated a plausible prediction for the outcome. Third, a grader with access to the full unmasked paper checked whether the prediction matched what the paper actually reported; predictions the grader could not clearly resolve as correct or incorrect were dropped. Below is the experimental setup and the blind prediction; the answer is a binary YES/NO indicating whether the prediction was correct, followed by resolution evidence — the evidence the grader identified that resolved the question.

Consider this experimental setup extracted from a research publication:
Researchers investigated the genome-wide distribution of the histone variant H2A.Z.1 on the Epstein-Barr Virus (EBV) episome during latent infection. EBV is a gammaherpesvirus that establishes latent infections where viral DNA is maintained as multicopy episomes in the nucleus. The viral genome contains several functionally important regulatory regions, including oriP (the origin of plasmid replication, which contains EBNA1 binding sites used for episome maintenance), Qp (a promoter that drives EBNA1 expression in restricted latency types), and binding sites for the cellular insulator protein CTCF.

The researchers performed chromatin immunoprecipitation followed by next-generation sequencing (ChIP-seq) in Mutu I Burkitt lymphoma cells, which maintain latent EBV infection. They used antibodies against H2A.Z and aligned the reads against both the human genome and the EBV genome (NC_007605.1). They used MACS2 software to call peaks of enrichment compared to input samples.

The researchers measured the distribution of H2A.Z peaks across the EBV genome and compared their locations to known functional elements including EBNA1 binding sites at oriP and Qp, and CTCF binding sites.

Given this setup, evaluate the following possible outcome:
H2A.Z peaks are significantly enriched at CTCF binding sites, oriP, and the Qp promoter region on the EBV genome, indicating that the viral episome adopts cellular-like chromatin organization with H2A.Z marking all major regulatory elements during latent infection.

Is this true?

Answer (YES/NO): NO